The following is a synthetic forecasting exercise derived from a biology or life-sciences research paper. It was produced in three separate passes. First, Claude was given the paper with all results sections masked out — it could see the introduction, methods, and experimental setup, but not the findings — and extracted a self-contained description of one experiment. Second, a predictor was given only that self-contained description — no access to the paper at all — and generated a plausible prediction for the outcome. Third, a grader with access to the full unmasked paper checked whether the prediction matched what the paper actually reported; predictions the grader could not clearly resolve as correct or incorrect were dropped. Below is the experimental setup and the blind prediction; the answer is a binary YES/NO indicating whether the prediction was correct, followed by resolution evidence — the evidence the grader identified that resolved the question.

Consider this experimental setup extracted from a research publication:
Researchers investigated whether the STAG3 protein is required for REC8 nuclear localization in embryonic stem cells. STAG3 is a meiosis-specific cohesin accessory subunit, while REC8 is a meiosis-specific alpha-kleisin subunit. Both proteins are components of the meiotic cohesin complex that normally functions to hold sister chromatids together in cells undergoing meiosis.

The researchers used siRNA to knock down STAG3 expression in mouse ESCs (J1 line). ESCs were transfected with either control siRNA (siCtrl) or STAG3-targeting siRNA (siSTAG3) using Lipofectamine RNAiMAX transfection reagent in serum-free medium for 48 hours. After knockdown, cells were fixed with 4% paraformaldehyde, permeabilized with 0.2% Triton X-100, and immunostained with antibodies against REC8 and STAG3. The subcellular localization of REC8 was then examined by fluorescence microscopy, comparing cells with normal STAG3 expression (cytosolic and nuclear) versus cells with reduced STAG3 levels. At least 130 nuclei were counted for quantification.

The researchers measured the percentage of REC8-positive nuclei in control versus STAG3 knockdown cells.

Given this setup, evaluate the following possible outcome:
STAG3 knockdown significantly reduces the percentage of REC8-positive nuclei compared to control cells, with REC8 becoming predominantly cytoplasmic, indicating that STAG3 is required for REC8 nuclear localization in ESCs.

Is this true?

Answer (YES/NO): NO